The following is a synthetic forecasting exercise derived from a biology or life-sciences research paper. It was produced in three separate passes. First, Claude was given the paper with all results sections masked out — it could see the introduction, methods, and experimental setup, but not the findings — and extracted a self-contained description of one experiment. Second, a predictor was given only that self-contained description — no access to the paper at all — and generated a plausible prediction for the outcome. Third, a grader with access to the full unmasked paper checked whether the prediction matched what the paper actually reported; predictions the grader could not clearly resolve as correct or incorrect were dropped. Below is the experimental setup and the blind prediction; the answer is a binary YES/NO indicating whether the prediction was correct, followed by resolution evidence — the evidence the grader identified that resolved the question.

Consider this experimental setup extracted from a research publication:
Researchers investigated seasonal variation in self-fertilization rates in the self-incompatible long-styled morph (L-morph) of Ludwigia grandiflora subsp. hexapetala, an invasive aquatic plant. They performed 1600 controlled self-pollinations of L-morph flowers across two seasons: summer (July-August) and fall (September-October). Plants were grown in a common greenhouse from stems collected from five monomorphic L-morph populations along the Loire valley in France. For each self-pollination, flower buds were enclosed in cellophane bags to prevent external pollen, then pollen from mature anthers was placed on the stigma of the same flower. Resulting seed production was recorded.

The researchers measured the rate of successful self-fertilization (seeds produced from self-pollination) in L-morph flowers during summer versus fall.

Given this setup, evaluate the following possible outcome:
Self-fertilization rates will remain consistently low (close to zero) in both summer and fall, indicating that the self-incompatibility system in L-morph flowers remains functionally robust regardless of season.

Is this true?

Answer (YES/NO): NO